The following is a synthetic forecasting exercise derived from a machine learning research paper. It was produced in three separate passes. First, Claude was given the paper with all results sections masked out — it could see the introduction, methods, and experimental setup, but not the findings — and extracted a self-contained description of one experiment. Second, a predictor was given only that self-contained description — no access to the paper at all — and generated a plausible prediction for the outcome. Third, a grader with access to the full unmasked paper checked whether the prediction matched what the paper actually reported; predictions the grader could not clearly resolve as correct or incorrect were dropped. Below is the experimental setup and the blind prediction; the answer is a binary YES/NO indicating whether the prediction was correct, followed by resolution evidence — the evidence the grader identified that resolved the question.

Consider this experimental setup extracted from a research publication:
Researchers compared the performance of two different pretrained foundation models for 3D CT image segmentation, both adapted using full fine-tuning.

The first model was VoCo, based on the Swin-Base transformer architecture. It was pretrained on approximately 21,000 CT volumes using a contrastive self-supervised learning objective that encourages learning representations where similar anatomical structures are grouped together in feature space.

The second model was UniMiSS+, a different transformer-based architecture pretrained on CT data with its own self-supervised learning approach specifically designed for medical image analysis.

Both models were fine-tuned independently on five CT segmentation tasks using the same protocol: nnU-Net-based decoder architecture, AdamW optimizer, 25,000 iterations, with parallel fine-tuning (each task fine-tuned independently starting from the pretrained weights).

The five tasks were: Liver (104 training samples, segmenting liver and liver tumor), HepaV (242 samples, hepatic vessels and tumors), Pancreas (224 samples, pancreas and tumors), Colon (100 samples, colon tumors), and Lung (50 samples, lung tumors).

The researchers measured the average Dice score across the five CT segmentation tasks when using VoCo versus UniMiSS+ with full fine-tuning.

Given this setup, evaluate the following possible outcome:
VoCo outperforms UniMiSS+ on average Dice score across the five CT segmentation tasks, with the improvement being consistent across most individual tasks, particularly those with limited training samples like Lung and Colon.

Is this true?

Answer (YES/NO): NO